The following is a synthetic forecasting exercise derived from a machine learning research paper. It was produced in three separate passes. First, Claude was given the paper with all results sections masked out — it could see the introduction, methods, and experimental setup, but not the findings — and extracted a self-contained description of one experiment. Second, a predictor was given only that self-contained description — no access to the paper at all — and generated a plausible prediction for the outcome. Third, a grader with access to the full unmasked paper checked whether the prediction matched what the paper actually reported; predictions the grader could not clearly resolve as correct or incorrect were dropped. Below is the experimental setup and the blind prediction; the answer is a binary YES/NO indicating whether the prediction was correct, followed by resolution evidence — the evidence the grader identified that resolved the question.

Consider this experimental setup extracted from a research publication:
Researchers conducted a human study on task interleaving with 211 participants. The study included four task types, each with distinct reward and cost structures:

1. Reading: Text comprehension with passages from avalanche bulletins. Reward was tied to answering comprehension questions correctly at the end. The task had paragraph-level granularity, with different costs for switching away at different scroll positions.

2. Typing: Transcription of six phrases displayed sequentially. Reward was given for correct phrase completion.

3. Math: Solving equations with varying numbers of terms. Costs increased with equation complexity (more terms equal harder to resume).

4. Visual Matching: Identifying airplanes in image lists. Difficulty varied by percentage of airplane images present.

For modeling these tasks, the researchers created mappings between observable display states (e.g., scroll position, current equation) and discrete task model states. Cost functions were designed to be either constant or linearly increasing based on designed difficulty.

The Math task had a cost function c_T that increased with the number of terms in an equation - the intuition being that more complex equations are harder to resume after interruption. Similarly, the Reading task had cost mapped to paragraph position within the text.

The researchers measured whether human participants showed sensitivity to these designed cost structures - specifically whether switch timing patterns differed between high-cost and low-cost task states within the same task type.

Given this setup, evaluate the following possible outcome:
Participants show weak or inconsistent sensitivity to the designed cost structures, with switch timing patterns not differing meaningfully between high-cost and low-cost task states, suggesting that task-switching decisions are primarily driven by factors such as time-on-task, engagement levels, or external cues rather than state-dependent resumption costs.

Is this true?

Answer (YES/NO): NO